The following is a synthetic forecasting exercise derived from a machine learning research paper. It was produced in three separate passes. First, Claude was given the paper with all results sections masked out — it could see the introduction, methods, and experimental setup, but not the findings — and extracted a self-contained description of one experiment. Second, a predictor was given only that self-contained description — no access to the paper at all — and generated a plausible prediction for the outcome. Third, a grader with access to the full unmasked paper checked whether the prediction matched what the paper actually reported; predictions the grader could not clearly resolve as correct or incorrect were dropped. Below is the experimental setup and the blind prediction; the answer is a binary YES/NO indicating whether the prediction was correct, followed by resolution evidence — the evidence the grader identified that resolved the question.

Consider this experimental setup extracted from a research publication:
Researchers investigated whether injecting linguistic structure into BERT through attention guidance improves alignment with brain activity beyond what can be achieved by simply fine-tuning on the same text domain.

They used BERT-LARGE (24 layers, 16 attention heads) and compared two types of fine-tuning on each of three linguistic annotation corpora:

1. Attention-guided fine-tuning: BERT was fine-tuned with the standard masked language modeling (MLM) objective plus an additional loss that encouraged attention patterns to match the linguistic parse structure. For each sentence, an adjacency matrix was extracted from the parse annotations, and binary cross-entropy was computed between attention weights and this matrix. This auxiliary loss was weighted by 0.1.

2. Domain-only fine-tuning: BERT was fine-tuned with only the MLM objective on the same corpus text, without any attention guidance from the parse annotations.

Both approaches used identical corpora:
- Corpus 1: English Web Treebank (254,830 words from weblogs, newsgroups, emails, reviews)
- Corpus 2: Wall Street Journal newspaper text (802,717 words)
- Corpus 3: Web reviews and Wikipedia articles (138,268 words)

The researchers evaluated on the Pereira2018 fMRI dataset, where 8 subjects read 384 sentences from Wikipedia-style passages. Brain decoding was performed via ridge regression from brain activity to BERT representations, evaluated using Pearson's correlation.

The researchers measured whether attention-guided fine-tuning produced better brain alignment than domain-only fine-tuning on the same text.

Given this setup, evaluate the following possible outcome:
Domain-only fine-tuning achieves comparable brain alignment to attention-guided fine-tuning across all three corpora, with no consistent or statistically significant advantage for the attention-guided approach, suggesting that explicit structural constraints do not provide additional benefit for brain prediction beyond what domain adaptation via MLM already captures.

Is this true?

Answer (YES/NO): NO